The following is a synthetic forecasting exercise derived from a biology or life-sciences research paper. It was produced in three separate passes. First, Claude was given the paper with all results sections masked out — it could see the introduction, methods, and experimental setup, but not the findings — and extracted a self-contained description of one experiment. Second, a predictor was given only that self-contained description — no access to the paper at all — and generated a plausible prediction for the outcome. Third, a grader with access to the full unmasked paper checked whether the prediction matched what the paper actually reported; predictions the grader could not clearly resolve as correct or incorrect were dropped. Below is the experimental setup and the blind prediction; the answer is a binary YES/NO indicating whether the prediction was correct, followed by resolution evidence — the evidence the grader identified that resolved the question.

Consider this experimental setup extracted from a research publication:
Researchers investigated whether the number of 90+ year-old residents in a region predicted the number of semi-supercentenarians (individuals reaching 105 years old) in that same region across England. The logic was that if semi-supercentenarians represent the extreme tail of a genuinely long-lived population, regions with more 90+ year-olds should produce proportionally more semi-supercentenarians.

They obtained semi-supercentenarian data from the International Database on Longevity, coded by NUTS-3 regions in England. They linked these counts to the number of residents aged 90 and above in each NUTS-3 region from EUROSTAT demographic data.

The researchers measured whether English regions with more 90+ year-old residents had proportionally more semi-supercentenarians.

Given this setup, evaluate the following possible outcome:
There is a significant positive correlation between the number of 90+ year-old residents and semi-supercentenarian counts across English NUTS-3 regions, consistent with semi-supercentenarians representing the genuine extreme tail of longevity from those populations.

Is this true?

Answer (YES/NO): NO